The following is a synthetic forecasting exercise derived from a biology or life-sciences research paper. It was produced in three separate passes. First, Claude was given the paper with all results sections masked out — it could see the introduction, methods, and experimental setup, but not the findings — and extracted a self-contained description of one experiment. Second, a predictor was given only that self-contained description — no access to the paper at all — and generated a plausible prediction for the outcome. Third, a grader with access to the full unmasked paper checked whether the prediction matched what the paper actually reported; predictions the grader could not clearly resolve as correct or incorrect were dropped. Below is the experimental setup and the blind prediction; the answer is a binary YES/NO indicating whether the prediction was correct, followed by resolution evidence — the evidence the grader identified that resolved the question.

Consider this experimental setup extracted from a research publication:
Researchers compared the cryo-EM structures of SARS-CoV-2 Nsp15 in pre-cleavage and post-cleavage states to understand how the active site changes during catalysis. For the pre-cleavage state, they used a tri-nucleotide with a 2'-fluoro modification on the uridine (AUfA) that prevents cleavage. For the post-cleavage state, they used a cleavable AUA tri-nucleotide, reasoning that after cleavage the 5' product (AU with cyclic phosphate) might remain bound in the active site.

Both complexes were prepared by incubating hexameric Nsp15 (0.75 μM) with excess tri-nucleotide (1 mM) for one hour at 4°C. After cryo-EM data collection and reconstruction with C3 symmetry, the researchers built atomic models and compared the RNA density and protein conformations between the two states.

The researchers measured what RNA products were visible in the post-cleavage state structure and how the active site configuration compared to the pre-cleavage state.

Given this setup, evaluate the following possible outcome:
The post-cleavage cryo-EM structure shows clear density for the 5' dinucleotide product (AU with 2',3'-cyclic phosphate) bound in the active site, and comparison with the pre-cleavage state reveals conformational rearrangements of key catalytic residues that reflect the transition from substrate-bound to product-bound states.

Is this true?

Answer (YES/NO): NO